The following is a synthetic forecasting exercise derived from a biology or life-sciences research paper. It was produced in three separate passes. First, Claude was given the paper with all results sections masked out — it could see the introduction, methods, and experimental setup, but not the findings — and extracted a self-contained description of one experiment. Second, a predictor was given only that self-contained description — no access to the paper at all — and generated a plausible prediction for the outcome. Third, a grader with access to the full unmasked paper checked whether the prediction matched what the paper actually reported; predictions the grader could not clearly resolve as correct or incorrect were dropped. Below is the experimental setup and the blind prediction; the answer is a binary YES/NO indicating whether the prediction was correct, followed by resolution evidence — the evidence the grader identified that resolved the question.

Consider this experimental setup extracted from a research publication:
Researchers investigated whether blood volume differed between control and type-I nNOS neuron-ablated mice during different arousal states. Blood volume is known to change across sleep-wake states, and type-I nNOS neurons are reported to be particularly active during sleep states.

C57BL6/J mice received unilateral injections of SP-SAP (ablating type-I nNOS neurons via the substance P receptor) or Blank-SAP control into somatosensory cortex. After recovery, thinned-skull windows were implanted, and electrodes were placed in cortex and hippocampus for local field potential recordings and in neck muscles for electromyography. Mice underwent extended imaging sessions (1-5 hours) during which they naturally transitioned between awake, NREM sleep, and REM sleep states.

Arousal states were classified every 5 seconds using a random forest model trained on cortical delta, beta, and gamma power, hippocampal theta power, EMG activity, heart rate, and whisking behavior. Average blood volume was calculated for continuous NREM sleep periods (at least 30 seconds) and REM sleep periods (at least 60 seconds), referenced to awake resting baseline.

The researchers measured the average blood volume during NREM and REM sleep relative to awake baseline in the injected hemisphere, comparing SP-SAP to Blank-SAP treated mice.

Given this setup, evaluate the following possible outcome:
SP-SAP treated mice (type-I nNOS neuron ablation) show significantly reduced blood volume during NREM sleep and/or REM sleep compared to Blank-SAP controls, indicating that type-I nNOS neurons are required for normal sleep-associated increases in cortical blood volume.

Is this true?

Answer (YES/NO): NO